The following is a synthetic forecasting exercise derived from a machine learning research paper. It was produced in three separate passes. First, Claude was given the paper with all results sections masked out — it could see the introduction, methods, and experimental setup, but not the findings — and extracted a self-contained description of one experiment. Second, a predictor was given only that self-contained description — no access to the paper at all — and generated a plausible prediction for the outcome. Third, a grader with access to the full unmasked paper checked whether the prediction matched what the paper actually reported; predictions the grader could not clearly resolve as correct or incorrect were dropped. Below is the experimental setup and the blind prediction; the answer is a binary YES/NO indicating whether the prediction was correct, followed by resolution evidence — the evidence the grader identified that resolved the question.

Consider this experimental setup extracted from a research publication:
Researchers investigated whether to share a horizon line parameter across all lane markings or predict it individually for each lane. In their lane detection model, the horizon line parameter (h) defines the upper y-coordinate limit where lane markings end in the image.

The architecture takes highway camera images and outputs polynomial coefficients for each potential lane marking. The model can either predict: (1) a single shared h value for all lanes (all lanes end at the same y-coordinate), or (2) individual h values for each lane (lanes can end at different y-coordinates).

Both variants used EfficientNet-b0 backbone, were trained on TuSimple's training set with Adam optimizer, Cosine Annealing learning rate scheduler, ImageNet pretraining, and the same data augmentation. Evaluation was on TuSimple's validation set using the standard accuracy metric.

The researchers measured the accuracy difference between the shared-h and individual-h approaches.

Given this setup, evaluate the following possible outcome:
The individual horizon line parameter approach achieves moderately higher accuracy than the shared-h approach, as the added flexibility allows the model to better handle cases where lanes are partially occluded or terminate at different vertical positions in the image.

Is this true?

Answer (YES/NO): NO